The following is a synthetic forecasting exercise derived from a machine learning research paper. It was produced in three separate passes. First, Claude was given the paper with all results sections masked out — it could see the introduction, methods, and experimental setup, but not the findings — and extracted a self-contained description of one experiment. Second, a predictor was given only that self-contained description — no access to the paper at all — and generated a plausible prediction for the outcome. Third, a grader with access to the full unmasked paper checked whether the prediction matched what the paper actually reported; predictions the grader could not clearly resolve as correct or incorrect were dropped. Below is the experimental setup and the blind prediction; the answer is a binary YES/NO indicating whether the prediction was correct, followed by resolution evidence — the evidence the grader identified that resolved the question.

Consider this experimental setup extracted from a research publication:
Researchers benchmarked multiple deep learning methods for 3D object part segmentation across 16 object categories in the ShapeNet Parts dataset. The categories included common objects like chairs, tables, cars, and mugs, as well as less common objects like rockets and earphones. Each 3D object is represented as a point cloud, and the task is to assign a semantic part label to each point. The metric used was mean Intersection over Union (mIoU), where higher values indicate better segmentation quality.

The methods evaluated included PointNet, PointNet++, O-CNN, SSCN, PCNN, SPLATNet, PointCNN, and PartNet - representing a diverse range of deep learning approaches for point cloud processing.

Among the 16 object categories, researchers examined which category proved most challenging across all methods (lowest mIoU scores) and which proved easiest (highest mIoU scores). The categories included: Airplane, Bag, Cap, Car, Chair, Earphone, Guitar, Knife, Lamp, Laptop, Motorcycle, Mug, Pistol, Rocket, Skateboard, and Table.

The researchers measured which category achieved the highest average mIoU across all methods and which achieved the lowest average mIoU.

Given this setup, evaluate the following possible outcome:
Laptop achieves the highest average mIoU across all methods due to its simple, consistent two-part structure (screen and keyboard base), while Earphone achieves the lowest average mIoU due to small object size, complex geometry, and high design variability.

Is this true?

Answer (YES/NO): NO